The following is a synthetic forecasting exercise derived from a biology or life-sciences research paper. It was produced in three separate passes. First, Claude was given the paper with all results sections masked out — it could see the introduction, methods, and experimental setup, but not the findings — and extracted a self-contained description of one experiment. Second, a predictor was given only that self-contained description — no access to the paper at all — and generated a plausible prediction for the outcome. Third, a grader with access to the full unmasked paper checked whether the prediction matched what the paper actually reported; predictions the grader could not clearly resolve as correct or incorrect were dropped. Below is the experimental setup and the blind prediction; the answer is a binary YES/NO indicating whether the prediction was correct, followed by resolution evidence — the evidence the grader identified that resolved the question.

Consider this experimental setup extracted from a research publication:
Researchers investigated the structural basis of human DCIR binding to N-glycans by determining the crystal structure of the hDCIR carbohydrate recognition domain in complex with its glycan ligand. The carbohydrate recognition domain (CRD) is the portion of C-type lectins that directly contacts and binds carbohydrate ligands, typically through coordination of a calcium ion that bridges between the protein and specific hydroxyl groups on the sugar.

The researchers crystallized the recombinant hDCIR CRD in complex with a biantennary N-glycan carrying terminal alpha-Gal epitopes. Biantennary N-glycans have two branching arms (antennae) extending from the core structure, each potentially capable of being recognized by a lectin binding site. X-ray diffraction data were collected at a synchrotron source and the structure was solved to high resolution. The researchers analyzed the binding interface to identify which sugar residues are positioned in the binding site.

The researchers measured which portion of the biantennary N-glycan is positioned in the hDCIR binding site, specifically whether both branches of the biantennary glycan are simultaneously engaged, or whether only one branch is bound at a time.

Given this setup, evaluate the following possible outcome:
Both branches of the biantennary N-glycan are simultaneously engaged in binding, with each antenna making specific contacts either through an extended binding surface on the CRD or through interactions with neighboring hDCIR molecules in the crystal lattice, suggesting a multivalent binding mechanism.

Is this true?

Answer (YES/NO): YES